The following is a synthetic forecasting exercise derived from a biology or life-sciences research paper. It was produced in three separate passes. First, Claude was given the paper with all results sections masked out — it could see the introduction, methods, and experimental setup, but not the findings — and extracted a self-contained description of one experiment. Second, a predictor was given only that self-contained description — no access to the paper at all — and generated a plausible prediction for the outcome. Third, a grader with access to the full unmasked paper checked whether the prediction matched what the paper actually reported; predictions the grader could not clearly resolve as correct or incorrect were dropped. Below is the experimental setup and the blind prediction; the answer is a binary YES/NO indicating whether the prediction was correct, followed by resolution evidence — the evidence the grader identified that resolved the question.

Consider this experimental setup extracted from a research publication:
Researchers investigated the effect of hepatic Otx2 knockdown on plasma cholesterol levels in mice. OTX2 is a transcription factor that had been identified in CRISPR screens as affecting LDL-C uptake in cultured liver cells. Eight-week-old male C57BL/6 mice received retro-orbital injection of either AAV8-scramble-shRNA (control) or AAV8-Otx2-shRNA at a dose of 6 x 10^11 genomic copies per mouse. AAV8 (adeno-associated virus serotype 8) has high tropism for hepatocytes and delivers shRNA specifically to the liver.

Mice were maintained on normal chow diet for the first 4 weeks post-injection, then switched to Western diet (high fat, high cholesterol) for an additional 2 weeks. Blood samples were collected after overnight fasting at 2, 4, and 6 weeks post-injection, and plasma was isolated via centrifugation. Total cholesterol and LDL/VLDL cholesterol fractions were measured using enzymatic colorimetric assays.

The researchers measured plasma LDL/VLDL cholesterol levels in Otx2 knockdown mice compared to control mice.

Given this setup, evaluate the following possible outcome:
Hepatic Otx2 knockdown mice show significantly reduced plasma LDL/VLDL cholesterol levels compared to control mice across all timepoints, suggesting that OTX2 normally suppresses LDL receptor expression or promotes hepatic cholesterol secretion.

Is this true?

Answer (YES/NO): NO